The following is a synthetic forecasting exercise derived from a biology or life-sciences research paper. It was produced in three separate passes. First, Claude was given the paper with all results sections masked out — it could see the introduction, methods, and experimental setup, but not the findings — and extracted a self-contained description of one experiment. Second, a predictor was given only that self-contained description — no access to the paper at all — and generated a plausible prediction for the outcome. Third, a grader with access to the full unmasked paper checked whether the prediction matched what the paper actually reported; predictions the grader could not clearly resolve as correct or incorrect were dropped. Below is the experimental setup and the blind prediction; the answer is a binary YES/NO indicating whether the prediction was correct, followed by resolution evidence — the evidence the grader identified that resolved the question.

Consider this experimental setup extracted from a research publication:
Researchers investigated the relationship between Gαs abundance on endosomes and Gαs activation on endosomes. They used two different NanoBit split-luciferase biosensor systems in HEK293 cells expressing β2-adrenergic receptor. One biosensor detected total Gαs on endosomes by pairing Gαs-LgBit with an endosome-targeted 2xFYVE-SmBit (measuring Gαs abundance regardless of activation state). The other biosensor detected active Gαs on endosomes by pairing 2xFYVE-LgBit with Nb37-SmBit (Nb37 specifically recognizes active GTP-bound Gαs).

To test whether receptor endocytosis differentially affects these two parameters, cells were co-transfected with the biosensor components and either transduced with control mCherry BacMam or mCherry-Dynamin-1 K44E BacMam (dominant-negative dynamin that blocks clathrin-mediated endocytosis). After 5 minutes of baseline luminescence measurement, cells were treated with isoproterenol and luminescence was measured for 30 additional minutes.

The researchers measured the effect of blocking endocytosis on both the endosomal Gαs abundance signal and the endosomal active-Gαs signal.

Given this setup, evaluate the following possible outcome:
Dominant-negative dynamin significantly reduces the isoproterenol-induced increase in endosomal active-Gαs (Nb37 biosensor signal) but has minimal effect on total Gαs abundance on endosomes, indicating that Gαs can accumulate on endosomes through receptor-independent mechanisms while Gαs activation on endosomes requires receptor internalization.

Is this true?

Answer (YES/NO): YES